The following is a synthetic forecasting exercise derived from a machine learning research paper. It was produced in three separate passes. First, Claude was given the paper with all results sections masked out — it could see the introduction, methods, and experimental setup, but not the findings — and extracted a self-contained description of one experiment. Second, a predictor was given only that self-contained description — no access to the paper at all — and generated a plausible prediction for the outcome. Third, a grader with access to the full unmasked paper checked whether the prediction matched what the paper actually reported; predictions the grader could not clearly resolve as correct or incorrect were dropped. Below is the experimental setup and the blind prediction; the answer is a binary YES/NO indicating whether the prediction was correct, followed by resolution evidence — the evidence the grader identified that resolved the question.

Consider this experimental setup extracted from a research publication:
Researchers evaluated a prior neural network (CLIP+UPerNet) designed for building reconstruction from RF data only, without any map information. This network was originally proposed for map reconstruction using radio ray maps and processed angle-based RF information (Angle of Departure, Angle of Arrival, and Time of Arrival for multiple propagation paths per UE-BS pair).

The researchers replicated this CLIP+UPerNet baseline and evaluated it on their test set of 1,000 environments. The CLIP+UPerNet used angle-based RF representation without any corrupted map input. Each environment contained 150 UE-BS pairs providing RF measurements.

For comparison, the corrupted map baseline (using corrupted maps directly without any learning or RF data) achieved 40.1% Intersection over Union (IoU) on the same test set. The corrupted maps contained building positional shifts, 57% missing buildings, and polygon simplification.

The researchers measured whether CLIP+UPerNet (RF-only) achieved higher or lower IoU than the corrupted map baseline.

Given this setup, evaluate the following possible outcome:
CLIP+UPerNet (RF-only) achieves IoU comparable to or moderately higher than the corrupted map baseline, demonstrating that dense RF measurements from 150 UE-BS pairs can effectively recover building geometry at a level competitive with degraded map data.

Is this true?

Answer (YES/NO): NO